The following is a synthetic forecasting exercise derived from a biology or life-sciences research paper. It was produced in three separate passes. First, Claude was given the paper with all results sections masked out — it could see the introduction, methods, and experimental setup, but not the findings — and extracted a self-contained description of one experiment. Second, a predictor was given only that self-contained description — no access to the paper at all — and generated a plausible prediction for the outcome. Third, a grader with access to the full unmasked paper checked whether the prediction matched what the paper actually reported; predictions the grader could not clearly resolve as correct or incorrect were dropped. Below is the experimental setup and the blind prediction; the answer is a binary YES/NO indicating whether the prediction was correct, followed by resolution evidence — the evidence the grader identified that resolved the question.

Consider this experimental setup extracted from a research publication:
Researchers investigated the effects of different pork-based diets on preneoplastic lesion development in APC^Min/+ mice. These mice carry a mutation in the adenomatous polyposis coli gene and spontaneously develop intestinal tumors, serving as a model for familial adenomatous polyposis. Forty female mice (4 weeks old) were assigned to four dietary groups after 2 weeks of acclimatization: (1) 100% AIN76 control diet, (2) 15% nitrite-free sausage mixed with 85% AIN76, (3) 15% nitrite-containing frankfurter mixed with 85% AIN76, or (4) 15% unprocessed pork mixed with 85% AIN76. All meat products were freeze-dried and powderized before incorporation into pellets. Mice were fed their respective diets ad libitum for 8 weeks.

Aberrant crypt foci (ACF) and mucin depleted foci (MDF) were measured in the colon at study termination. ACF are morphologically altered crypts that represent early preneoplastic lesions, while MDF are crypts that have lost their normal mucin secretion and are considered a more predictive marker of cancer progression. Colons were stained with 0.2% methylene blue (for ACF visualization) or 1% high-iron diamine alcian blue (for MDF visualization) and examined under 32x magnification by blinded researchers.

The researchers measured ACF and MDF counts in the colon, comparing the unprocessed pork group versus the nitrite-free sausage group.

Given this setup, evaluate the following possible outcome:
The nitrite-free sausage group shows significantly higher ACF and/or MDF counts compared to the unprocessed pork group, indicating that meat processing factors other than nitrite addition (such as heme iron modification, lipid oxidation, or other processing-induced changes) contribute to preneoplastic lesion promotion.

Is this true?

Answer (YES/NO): NO